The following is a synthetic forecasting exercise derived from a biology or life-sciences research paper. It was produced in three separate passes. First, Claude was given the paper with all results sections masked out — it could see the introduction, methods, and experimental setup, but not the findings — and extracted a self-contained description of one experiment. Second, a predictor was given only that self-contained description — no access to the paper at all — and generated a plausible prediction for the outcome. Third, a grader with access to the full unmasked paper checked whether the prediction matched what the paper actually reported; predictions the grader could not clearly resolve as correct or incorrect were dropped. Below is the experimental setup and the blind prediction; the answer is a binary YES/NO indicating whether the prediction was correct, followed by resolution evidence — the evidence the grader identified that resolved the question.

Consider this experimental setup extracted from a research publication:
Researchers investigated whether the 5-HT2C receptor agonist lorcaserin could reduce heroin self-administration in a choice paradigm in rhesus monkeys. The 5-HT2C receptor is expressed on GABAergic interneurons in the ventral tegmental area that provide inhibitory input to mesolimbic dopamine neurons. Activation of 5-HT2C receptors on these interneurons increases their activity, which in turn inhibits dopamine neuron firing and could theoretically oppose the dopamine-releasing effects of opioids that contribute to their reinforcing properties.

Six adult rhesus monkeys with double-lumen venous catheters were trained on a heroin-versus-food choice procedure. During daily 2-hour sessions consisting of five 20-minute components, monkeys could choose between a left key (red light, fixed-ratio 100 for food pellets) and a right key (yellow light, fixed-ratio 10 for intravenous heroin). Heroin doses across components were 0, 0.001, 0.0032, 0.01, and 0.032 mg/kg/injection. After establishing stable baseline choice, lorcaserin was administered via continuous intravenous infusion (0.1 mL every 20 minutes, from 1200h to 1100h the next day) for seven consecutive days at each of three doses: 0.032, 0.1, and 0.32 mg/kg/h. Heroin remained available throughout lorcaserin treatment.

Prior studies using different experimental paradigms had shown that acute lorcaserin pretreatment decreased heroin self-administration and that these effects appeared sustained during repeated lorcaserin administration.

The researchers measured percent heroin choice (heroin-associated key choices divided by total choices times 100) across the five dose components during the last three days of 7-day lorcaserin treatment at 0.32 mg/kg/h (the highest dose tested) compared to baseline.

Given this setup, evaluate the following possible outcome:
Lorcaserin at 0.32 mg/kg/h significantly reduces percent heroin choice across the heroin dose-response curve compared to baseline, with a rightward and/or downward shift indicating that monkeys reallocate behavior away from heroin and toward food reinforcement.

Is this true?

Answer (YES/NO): NO